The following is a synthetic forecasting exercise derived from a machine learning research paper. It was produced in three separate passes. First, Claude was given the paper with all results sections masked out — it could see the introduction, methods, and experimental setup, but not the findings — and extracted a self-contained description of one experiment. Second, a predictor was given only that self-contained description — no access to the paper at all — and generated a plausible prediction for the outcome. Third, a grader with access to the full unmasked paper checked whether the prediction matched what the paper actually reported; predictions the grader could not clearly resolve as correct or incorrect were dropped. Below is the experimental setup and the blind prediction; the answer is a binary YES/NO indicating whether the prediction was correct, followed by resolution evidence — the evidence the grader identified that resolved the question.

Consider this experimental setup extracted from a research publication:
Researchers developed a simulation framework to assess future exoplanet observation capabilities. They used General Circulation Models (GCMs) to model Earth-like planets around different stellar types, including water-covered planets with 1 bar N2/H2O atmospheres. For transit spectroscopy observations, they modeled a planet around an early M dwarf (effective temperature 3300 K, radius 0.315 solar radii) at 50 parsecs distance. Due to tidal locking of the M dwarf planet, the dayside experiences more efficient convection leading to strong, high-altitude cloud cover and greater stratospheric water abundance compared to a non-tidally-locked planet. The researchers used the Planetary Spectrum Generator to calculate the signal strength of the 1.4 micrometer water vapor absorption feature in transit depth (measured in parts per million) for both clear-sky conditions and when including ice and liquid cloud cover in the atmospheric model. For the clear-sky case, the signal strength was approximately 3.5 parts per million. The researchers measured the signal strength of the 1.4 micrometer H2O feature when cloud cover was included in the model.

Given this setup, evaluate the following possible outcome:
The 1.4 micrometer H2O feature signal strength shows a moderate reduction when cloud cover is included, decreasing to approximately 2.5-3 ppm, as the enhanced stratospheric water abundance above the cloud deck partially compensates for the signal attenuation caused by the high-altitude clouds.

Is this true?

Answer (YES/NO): NO